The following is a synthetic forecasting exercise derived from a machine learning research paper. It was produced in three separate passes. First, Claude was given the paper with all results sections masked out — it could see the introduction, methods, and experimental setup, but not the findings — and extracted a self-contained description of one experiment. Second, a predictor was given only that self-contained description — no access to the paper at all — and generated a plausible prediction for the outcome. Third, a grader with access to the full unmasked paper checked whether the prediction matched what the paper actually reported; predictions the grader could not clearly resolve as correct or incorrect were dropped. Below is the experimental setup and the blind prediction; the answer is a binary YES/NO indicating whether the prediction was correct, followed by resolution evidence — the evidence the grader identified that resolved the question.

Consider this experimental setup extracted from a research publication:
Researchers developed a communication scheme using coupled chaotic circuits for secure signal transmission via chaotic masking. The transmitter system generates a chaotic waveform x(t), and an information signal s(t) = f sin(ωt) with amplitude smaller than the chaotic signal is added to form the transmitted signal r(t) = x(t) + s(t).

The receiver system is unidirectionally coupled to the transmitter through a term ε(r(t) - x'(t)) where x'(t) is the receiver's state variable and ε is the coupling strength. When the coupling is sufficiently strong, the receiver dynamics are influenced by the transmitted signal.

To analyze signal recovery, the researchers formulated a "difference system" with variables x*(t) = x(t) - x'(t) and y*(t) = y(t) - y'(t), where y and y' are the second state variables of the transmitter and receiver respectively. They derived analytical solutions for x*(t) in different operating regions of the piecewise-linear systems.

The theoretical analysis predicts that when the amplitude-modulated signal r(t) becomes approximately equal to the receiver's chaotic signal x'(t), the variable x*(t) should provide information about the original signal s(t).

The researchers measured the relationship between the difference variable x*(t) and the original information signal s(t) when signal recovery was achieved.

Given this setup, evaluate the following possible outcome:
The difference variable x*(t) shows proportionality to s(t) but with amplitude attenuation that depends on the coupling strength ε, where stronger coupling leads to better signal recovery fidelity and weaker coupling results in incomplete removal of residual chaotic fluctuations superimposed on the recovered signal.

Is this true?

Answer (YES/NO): NO